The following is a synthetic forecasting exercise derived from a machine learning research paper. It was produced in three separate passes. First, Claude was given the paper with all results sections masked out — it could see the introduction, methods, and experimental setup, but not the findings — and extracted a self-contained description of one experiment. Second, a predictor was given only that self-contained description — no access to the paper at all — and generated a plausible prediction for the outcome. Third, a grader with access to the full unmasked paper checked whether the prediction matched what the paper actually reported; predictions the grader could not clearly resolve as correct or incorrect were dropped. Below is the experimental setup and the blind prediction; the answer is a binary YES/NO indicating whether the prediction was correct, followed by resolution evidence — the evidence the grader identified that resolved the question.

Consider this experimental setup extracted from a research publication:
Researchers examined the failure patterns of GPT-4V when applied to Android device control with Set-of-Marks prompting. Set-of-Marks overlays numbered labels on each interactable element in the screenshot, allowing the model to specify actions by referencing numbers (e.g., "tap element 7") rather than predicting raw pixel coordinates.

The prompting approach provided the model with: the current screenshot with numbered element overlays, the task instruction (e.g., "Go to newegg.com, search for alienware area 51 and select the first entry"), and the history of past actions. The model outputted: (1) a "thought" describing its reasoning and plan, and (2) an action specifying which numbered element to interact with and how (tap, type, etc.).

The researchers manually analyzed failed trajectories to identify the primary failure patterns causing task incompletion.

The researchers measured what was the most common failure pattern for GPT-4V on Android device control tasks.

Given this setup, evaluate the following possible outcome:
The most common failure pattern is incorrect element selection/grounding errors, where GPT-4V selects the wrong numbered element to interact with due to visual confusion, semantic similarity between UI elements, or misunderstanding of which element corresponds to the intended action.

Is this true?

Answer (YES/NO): NO